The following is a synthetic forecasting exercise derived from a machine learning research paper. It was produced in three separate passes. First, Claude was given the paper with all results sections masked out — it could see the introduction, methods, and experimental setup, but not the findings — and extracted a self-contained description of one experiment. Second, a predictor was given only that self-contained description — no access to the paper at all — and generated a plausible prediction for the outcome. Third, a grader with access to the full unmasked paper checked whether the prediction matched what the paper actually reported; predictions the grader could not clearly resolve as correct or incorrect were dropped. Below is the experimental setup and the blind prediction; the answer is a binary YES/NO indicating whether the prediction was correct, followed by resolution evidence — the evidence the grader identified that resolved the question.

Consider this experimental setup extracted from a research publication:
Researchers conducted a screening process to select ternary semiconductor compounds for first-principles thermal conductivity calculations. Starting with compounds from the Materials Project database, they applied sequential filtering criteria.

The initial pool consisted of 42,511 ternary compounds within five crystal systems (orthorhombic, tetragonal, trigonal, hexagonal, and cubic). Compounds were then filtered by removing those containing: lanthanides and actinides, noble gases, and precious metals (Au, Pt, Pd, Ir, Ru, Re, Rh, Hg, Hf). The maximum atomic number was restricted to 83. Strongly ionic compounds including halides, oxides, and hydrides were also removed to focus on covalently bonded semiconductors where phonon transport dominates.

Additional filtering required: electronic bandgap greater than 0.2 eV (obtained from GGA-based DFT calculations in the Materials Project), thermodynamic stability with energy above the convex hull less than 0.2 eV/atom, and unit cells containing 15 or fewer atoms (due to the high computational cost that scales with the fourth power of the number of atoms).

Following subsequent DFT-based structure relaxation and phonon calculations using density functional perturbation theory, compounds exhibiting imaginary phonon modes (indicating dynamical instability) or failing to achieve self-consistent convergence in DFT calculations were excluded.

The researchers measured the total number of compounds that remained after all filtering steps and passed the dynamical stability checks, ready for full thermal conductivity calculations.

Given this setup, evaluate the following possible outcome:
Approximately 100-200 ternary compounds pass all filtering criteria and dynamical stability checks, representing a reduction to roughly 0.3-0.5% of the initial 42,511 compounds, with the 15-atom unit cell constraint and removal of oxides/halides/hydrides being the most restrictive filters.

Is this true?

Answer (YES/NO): NO